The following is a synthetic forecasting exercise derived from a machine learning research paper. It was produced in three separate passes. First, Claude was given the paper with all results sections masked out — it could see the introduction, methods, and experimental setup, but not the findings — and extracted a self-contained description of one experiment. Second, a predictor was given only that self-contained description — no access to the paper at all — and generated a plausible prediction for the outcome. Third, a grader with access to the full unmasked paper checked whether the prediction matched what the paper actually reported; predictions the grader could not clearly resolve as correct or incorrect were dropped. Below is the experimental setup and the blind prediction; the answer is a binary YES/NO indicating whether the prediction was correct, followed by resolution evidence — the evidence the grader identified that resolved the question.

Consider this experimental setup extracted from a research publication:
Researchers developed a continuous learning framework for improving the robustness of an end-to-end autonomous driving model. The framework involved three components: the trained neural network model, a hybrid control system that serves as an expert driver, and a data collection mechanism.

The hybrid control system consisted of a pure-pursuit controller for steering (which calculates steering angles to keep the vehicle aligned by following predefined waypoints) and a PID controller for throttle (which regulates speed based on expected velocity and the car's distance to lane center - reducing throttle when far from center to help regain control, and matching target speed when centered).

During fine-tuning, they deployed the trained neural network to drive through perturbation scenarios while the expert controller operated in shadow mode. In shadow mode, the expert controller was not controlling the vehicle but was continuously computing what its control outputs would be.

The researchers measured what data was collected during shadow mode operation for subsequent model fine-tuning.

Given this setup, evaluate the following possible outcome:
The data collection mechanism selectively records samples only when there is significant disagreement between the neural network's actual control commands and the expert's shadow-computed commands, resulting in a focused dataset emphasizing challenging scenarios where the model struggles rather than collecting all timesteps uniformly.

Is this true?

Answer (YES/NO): NO